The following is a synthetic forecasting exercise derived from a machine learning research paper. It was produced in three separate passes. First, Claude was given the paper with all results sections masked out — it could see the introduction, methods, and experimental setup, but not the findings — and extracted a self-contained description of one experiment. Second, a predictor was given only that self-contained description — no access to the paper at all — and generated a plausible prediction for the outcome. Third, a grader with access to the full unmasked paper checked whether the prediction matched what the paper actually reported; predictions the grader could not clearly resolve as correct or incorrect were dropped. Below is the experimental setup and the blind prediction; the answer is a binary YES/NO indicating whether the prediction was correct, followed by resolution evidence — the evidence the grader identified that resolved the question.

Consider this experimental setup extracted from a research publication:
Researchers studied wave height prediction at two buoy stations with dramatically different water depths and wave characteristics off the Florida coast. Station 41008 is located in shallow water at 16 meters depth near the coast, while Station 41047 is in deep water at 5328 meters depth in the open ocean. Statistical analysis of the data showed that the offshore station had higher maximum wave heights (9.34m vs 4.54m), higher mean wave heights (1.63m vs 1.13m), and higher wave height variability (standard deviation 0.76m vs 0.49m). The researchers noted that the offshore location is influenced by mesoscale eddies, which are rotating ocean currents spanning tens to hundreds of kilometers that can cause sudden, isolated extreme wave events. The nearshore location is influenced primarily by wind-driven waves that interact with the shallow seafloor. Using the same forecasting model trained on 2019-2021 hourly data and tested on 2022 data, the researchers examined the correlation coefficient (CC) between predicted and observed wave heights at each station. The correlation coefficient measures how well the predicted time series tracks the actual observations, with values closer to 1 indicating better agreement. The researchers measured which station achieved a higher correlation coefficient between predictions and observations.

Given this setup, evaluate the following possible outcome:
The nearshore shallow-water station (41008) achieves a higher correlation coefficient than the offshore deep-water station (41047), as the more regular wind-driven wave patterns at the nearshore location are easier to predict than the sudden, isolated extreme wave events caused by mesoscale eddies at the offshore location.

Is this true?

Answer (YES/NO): YES